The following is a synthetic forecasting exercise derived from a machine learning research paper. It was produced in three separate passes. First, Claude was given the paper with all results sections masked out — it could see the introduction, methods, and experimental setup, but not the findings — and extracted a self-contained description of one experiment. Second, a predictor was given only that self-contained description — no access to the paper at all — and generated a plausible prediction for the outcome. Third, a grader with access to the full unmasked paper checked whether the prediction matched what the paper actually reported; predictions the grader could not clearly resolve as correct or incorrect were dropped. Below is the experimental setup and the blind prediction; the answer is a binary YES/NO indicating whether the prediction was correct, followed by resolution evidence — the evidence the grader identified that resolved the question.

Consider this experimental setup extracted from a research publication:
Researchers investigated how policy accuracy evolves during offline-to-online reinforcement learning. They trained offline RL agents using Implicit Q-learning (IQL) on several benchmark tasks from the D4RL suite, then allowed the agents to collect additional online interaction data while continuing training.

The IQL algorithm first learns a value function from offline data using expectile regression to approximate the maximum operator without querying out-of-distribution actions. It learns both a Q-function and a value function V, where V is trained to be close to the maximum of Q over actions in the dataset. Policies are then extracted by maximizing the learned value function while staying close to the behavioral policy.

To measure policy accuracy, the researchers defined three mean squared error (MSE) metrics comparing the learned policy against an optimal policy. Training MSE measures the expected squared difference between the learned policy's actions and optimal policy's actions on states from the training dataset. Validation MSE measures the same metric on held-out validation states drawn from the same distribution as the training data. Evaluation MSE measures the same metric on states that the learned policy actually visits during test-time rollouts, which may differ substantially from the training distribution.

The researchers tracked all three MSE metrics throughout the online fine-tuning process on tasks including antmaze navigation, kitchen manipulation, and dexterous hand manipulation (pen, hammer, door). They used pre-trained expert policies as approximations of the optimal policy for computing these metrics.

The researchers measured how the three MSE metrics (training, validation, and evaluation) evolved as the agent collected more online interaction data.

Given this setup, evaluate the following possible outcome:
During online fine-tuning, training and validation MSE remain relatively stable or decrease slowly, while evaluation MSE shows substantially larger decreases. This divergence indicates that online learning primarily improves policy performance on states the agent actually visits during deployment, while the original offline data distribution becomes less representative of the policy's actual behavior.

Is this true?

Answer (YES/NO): YES